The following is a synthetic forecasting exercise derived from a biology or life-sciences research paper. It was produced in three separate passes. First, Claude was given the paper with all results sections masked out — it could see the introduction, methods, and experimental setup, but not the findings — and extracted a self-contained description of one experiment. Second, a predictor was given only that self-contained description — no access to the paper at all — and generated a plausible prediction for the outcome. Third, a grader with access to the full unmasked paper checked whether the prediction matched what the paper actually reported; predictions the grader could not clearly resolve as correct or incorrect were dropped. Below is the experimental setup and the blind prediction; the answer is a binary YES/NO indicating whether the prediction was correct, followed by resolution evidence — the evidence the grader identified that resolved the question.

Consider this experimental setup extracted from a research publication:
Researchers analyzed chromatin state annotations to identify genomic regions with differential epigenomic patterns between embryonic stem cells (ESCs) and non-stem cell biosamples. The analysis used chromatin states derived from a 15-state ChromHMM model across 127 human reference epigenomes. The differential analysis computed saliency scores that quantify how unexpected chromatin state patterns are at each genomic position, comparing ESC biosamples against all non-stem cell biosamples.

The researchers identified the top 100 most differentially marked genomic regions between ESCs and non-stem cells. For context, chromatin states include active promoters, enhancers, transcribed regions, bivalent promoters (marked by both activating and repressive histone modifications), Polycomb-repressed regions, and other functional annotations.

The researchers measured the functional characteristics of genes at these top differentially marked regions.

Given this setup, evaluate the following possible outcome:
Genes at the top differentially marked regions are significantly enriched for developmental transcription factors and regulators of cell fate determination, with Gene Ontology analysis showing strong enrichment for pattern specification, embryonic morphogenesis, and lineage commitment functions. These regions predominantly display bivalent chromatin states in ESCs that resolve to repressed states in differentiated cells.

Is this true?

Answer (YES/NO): NO